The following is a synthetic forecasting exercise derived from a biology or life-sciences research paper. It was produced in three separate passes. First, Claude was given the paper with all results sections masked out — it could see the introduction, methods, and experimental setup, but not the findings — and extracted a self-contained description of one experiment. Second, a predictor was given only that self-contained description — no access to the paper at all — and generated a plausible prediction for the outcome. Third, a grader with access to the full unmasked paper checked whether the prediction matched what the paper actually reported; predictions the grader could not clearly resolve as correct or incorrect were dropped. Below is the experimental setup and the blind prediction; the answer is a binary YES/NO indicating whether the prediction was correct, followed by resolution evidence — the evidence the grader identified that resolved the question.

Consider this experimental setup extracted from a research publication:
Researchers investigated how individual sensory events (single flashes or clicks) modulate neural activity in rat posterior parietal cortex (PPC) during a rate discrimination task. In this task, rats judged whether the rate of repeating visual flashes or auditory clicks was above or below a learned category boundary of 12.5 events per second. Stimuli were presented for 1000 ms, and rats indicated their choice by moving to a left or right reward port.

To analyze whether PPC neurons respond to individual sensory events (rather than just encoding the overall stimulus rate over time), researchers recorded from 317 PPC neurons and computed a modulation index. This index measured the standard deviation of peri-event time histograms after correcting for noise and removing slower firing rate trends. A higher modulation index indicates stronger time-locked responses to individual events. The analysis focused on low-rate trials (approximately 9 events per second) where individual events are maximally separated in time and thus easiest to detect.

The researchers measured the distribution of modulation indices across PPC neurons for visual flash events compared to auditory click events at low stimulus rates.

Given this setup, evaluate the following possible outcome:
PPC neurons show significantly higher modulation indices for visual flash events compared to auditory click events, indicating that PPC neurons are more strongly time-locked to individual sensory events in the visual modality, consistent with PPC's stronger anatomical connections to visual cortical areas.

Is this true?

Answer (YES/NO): YES